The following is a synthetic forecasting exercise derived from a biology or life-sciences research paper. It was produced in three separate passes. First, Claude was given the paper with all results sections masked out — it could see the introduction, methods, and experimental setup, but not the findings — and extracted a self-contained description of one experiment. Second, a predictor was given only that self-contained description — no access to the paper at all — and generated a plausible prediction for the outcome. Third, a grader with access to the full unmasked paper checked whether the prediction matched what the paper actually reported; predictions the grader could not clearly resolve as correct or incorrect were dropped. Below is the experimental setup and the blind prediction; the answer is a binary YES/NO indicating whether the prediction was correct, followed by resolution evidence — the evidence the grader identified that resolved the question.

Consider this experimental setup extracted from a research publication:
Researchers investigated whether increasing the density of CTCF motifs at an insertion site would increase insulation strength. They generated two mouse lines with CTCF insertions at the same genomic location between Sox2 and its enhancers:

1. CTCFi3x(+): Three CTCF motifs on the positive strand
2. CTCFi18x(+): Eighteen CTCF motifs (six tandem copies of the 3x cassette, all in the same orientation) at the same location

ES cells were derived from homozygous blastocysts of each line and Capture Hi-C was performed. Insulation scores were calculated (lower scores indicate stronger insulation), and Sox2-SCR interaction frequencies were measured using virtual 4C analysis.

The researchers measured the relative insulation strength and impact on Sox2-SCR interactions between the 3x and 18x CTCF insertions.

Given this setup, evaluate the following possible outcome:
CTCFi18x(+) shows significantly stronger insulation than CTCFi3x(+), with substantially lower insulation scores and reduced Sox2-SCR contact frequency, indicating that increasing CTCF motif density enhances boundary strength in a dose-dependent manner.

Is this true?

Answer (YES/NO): YES